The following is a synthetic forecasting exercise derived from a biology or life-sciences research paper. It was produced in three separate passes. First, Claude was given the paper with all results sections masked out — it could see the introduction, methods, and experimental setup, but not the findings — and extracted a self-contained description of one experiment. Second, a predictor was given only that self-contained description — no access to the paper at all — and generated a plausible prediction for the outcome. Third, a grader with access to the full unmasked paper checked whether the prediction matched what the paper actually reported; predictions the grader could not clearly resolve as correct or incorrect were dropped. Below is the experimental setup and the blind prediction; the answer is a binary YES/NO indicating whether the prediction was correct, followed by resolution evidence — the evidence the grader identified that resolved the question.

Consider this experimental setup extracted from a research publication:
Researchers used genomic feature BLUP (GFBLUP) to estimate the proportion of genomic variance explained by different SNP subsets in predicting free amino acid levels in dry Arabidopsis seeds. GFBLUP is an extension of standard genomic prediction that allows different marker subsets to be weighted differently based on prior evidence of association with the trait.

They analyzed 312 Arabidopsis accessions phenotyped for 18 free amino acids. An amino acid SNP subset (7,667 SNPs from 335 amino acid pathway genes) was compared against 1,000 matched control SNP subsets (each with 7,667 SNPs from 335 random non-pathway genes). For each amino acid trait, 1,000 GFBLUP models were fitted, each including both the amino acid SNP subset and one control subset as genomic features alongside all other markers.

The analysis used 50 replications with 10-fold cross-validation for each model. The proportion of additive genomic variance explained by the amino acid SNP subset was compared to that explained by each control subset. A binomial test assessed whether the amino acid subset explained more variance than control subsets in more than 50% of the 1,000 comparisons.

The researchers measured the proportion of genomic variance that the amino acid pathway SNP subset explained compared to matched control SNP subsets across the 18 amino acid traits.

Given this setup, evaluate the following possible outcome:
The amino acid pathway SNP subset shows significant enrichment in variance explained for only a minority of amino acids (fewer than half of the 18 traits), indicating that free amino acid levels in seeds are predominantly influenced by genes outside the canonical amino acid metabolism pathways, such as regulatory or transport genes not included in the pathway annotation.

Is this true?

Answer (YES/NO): NO